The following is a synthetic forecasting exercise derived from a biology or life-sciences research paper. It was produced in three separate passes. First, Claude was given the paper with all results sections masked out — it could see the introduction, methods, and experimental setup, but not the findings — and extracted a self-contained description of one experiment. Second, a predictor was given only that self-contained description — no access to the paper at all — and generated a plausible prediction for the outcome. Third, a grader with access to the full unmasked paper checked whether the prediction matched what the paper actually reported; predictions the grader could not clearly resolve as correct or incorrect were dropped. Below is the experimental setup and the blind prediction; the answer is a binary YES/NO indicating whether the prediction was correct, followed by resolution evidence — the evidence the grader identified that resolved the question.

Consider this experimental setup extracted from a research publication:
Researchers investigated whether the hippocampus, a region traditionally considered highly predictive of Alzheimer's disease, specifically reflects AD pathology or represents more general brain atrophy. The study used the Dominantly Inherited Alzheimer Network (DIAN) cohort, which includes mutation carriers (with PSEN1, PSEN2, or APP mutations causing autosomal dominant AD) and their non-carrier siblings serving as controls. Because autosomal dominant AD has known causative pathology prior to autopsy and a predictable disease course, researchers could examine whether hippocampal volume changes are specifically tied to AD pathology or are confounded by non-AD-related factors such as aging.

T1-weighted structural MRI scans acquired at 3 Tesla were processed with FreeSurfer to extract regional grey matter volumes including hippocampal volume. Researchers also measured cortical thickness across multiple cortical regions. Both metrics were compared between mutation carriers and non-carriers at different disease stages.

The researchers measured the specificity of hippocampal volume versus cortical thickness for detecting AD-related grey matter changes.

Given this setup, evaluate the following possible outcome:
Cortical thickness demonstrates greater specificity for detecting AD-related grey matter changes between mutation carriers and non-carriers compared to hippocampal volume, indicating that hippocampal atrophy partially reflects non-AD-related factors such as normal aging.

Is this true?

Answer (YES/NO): YES